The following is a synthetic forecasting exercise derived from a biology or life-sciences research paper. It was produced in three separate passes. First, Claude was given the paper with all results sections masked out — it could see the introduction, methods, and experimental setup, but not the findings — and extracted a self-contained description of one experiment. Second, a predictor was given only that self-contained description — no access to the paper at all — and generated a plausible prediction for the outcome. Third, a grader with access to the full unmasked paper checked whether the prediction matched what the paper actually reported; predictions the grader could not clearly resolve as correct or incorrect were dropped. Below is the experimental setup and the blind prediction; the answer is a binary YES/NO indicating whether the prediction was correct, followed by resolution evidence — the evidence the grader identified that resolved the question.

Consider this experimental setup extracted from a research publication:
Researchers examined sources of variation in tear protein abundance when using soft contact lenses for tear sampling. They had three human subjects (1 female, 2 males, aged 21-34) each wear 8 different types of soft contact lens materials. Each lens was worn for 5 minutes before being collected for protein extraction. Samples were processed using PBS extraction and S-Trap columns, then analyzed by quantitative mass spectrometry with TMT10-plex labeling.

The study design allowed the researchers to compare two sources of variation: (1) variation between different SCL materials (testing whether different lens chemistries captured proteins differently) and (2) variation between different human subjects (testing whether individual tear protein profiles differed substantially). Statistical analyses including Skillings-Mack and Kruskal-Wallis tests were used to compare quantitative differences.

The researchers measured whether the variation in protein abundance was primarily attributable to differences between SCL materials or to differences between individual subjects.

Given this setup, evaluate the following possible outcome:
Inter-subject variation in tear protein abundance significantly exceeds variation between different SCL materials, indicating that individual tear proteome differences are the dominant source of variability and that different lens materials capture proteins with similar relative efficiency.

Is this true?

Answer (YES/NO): YES